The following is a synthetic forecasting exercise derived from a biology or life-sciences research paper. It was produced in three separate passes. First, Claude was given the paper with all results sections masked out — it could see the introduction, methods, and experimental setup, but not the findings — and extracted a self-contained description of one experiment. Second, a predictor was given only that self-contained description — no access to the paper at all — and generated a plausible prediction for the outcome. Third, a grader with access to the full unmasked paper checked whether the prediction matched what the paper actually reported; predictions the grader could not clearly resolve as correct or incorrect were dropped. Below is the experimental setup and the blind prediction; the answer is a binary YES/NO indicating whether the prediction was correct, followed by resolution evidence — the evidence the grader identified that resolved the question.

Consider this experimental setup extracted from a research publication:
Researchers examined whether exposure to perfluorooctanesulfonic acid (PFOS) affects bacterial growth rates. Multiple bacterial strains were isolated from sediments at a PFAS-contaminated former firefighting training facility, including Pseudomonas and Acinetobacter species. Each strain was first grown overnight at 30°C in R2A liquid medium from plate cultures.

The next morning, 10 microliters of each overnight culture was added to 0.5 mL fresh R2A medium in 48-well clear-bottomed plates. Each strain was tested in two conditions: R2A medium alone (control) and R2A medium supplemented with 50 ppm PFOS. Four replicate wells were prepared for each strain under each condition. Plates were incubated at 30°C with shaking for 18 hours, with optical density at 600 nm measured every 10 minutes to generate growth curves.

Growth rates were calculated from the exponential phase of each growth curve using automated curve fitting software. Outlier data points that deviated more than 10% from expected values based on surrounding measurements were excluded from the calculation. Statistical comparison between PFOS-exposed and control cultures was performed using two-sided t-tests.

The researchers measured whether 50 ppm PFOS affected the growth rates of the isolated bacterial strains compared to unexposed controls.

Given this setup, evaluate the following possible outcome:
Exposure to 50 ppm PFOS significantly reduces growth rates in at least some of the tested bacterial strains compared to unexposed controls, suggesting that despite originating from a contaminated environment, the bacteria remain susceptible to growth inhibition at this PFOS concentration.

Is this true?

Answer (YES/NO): YES